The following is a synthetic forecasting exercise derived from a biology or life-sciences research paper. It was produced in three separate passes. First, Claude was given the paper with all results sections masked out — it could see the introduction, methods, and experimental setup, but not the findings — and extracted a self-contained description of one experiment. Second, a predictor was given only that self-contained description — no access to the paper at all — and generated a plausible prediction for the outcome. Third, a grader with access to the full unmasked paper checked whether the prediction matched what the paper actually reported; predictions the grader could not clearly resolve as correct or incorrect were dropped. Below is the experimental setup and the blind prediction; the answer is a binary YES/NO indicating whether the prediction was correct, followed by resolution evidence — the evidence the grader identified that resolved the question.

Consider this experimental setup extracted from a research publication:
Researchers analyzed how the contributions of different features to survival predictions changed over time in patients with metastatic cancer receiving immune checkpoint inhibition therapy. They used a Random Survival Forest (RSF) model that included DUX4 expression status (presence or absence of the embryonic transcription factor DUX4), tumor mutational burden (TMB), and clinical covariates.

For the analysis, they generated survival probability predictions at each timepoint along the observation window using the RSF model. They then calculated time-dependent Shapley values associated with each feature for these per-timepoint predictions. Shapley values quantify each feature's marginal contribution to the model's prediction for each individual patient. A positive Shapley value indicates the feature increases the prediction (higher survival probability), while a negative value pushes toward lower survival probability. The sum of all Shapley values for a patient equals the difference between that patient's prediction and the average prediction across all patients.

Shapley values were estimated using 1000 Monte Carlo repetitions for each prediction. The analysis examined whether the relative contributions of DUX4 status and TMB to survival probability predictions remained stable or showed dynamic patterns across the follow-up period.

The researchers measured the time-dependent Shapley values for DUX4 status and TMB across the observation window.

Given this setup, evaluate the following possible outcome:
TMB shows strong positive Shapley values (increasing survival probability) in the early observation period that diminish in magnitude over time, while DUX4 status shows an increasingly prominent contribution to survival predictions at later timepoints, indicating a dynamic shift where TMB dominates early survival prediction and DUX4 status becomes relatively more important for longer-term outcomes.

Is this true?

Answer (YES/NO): NO